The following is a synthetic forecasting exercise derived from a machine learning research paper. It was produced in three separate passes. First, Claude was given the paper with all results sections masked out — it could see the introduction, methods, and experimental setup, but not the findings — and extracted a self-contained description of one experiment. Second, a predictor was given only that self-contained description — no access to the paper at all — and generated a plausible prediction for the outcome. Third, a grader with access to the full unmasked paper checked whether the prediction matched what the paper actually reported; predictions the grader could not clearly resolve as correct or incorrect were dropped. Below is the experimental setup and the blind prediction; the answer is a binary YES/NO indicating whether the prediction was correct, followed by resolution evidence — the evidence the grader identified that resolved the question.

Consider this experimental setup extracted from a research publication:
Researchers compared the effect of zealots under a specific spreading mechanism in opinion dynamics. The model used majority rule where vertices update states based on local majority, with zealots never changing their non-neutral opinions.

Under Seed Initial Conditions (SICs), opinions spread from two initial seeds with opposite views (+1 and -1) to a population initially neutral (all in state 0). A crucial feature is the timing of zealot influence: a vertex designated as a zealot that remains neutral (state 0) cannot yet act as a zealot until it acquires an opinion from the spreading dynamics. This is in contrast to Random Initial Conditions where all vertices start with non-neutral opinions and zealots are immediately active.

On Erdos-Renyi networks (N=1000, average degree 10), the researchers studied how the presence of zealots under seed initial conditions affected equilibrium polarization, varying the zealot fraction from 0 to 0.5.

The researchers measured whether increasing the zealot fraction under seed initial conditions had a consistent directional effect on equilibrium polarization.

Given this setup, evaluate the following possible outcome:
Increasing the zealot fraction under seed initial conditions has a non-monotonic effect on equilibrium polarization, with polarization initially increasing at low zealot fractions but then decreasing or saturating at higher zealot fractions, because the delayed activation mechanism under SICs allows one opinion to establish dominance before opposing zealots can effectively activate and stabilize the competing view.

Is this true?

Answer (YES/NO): YES